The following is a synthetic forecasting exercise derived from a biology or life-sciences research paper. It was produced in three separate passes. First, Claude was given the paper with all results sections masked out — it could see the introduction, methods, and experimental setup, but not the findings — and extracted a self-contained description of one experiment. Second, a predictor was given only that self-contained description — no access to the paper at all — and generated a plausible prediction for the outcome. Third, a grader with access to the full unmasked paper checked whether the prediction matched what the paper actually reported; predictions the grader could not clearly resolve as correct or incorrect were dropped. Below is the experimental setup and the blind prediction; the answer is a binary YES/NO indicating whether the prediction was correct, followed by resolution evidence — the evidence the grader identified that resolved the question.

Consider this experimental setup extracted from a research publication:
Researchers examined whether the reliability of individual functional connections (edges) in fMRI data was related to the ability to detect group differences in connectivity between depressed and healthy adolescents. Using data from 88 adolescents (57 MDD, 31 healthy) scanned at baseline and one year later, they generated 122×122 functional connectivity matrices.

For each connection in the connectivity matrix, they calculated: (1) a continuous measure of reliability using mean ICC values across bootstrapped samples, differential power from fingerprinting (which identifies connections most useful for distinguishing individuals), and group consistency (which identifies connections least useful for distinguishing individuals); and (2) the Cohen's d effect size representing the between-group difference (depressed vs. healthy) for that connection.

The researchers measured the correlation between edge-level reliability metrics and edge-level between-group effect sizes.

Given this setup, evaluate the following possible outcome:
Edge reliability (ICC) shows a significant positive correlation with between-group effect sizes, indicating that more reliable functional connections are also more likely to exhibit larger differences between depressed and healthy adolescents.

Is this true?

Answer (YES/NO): NO